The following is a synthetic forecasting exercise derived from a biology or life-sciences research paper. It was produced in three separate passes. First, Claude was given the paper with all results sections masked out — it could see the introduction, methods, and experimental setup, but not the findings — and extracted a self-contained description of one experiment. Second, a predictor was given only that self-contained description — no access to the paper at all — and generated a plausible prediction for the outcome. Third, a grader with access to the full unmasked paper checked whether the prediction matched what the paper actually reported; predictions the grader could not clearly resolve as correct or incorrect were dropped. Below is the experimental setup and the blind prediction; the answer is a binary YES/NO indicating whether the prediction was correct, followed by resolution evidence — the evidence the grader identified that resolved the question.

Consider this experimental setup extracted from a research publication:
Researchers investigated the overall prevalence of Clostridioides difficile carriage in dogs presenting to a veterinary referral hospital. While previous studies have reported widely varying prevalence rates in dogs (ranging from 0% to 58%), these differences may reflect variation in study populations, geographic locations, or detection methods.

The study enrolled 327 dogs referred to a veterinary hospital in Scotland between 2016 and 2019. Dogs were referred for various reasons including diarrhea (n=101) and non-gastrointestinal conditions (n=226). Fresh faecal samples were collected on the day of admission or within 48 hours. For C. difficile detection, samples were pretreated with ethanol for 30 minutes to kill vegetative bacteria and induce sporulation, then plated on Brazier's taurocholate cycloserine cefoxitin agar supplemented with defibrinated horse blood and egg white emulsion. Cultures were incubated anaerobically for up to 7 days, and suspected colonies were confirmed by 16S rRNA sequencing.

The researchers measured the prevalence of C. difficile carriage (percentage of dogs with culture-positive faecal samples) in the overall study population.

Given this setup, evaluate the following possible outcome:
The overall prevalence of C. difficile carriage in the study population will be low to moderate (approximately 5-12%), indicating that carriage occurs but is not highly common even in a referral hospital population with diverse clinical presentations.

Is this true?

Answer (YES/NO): NO